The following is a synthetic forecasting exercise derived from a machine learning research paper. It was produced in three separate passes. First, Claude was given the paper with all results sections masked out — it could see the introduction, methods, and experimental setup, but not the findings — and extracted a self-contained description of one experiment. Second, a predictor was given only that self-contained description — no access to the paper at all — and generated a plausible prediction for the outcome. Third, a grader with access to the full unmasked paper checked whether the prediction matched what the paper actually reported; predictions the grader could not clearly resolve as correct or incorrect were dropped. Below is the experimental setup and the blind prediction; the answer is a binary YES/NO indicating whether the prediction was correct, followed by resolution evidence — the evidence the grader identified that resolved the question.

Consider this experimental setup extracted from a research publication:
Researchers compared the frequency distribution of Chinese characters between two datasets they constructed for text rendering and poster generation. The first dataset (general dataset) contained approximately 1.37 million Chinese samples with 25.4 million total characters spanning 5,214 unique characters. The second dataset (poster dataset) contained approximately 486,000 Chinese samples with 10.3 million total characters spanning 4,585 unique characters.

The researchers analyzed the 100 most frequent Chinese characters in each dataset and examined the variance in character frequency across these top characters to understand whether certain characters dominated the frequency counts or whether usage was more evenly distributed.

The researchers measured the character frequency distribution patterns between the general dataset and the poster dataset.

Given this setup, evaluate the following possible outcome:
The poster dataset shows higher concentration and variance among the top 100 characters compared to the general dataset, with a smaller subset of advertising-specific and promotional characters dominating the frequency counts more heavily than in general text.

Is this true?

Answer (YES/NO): NO